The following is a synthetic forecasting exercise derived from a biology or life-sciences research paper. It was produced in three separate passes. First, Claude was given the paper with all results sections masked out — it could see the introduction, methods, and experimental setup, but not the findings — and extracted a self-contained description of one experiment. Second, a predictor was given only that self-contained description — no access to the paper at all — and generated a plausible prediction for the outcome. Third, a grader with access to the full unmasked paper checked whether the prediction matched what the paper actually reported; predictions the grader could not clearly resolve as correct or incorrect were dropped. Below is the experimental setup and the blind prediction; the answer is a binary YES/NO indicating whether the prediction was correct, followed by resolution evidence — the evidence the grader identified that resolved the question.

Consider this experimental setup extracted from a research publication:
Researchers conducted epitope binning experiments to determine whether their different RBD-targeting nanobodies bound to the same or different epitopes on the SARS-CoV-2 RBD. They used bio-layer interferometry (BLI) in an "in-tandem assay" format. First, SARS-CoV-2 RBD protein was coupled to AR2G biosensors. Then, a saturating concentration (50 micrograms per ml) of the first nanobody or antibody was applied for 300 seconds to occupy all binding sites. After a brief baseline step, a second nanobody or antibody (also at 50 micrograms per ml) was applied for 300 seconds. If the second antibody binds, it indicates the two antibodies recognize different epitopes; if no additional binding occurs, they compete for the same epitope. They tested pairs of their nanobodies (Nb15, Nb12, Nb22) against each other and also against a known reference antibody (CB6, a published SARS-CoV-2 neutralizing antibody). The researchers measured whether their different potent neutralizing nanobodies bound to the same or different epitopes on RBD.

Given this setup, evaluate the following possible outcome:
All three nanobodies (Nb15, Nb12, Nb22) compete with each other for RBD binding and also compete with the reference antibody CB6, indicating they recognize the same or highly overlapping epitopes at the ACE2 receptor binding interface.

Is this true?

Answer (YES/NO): NO